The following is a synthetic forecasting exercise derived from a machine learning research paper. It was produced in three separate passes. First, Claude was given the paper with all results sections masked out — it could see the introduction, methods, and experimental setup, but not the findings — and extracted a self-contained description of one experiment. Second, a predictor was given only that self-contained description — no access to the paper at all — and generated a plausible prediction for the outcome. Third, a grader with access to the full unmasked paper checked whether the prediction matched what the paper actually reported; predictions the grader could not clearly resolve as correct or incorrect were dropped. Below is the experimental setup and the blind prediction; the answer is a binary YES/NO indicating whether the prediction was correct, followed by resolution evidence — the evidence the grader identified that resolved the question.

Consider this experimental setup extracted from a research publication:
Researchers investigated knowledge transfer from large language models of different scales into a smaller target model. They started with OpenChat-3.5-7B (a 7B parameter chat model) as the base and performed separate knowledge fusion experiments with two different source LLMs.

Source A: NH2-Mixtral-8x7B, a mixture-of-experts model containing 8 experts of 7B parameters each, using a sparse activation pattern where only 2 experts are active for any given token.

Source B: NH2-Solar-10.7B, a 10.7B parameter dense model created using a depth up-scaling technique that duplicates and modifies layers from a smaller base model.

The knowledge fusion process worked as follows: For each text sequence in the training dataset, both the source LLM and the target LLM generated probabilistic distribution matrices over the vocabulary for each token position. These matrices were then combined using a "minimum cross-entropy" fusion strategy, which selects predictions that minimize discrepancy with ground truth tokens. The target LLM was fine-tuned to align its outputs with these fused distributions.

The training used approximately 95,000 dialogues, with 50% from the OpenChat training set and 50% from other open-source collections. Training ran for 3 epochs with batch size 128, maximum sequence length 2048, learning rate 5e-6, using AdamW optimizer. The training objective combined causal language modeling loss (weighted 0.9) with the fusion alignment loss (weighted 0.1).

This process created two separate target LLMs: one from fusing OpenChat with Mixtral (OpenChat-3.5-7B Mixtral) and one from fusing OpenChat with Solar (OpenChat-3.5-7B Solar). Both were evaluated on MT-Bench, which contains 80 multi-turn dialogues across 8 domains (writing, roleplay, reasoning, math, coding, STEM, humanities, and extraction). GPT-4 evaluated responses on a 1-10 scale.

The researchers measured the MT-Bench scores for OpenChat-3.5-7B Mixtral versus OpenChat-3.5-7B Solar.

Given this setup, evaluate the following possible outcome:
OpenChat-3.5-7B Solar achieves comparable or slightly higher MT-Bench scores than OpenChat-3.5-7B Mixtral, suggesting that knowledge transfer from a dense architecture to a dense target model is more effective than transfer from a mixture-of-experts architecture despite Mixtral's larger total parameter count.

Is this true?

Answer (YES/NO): YES